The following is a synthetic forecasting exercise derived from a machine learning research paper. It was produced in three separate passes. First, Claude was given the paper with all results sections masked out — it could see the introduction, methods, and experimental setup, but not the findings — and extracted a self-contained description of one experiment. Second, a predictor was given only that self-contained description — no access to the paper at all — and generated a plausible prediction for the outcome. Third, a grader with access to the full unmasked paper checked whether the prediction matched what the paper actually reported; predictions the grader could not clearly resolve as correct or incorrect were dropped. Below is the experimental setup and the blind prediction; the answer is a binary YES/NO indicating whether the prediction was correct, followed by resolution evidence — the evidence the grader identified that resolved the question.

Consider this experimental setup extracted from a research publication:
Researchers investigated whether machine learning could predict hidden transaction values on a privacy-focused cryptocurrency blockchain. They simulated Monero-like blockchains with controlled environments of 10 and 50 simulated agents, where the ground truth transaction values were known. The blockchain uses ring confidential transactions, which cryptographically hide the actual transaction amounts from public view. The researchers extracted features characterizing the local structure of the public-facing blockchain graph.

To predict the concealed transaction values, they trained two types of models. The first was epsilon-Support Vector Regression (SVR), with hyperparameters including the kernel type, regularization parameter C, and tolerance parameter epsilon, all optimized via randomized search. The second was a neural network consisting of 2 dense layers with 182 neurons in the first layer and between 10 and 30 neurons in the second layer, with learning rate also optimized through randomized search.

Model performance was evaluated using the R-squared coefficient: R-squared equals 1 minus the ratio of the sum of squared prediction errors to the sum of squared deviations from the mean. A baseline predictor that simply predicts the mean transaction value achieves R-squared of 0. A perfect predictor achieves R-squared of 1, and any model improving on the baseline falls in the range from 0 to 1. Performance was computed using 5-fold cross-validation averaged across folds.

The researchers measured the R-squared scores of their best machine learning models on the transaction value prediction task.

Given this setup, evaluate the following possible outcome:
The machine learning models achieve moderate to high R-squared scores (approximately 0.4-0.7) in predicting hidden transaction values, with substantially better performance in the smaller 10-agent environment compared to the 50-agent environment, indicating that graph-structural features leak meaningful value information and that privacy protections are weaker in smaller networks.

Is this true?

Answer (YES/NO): NO